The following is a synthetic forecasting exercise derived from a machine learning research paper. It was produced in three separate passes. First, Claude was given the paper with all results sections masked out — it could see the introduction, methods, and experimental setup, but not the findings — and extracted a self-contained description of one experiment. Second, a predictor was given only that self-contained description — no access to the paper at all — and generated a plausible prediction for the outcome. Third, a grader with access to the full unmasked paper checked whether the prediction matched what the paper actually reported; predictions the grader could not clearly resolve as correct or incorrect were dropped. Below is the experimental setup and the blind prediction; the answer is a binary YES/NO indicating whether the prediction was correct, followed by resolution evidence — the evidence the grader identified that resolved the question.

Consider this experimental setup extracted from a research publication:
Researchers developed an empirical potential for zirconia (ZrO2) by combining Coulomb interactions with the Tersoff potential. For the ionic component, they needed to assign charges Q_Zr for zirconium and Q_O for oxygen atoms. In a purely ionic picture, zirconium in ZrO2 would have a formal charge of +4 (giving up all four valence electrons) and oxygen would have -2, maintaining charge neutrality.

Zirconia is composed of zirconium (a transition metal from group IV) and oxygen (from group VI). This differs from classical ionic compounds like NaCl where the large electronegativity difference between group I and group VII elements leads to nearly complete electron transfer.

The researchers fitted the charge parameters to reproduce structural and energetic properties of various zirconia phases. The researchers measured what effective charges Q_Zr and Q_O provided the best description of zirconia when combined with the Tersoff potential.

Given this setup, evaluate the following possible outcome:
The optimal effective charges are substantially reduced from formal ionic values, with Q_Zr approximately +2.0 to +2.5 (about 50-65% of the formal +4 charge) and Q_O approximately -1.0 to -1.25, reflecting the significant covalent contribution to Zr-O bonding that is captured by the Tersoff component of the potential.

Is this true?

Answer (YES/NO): NO